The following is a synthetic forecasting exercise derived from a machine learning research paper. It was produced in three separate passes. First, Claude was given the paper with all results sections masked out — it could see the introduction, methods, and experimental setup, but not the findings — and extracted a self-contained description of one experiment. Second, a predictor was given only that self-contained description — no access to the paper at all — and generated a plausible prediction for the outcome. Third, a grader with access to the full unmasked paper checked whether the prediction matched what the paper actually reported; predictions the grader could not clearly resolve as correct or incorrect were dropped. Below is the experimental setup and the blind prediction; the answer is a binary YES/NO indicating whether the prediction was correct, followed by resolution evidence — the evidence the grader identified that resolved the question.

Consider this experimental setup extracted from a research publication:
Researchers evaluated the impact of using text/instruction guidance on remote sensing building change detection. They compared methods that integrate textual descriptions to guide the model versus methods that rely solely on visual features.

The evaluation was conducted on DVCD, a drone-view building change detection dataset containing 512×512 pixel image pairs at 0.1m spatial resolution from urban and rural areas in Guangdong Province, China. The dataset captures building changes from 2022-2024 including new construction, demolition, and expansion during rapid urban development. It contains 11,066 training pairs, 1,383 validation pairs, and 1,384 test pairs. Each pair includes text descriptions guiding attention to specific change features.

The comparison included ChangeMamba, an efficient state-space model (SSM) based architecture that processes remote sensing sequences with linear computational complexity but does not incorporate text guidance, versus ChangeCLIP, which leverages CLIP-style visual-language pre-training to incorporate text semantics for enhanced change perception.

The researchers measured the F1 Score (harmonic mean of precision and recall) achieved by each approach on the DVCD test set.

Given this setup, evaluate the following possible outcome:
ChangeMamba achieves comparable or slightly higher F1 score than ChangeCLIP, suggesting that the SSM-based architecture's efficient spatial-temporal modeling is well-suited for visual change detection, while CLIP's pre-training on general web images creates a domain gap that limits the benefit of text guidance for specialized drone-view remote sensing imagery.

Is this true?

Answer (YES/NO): NO